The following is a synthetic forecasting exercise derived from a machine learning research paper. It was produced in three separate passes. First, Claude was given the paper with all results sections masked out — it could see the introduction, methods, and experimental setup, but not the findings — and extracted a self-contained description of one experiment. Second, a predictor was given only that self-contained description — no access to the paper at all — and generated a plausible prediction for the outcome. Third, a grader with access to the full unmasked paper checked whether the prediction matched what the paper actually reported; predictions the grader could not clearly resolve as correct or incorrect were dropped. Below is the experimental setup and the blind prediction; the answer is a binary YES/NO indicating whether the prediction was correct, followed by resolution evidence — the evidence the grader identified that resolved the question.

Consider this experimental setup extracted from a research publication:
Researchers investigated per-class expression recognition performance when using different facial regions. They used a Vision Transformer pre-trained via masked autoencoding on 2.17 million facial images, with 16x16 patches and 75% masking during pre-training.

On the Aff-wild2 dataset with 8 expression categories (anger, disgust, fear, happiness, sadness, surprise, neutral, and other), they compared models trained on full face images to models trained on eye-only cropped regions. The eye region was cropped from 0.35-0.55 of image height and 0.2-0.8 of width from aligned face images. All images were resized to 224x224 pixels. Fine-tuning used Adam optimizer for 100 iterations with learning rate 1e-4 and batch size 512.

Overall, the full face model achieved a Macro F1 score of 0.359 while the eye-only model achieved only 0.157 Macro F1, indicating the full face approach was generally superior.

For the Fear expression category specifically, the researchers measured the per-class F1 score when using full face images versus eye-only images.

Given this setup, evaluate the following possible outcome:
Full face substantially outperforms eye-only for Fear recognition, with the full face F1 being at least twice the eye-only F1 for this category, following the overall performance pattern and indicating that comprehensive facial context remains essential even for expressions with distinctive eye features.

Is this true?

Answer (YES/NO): NO